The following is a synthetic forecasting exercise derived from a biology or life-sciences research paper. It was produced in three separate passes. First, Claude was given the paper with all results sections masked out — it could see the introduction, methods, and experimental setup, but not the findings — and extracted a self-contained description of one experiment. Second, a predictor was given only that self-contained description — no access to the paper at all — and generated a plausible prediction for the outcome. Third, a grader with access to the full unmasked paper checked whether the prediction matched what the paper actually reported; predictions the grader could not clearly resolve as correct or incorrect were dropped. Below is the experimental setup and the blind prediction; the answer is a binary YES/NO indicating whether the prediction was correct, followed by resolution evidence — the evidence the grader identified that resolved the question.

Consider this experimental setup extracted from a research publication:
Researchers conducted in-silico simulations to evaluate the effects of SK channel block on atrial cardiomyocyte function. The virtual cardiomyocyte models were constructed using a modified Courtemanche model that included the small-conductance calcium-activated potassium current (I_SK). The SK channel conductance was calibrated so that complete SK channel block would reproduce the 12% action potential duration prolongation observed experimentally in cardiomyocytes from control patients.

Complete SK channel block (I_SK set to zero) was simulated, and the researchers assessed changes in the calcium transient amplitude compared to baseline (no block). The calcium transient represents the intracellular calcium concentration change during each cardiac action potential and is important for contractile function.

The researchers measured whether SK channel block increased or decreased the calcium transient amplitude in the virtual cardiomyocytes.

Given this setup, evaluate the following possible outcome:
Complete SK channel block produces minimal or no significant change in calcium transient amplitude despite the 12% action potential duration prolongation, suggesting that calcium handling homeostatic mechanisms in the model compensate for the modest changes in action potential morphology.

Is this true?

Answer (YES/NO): NO